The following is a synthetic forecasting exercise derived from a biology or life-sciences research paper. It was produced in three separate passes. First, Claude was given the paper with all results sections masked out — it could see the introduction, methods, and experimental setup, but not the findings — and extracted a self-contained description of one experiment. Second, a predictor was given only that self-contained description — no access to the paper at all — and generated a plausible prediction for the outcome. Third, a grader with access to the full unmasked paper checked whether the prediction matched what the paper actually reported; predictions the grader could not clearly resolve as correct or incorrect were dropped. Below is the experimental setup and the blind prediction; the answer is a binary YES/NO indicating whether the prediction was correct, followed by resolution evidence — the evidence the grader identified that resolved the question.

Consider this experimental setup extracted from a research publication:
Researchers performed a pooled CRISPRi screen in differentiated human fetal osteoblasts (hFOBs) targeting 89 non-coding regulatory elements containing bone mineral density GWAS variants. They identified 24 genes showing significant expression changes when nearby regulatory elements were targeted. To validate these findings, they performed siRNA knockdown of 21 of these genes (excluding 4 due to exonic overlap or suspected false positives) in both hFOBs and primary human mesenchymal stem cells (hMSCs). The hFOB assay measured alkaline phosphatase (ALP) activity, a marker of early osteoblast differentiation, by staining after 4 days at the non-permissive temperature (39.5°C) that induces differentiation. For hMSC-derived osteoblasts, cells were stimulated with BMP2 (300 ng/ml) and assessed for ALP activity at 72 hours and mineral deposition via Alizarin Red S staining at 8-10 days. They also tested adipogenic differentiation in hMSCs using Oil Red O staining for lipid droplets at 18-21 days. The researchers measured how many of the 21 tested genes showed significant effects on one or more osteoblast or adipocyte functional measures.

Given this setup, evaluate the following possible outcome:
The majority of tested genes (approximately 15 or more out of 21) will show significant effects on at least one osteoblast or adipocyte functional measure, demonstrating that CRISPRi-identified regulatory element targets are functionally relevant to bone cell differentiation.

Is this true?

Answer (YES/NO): YES